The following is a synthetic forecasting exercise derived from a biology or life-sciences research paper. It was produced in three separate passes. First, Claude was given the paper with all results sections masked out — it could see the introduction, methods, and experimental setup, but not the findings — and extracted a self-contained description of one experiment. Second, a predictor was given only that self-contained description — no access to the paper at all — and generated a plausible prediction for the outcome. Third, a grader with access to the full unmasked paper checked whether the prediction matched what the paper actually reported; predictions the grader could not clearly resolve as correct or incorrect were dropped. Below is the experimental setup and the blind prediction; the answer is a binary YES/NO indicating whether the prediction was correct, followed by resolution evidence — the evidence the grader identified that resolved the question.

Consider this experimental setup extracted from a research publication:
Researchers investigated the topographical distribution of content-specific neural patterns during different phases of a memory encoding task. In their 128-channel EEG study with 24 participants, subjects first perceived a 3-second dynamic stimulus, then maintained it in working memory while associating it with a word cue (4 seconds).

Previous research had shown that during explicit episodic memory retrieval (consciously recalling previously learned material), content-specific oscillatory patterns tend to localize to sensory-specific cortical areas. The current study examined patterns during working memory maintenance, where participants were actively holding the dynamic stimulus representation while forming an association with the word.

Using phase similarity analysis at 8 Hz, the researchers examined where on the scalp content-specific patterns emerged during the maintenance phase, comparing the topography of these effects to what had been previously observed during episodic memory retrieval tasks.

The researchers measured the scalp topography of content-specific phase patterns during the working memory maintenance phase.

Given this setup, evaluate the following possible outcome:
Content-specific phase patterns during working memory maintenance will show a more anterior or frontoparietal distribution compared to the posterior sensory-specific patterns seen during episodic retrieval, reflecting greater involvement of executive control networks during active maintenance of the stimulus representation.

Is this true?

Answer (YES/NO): YES